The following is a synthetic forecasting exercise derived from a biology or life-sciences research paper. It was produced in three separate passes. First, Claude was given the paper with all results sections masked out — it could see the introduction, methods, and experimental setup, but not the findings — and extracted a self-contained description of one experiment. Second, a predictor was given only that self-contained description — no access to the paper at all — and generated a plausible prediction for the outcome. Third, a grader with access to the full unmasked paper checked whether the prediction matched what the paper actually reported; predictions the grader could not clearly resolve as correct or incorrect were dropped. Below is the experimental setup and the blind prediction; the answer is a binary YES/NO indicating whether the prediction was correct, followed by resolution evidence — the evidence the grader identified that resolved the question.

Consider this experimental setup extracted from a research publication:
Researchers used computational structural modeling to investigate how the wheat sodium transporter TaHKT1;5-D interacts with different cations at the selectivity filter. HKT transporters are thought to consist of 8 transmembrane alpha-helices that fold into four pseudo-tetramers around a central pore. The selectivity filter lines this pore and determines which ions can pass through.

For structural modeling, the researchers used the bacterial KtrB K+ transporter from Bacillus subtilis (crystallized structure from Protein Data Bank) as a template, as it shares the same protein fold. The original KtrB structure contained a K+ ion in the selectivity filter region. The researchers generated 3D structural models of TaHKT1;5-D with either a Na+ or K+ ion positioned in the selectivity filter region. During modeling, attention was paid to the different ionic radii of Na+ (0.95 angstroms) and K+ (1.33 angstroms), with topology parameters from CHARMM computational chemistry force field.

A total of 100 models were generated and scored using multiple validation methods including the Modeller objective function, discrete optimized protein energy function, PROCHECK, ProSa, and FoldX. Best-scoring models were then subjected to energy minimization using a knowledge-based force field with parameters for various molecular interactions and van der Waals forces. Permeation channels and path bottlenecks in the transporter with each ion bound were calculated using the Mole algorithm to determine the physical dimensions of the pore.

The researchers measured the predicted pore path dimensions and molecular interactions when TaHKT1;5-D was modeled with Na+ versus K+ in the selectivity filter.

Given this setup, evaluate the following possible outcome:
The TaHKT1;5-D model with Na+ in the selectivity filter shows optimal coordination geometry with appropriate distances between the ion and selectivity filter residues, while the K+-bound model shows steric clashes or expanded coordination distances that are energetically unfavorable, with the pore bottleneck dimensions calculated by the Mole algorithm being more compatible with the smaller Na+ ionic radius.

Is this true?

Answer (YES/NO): NO